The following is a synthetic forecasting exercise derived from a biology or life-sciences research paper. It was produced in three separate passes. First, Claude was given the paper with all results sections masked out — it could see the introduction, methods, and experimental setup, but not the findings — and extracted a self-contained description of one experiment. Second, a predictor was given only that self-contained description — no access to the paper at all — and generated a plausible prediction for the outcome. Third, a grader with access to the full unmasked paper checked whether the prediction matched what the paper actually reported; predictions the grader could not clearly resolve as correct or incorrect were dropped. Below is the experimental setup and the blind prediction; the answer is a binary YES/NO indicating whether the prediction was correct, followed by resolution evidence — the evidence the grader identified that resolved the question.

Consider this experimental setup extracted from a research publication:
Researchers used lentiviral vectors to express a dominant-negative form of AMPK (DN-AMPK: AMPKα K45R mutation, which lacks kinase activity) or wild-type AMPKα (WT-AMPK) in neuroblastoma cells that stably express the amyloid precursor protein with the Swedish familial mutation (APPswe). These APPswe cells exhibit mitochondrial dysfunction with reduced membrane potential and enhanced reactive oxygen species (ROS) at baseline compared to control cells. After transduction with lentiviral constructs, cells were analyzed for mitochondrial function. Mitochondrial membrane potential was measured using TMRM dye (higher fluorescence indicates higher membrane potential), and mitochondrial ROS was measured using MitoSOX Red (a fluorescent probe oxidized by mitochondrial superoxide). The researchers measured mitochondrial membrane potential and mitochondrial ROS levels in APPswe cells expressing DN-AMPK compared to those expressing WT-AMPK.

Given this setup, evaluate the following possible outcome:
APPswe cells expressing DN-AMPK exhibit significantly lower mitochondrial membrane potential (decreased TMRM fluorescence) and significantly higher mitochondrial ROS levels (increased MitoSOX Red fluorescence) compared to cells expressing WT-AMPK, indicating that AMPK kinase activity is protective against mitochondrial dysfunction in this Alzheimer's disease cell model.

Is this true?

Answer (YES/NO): NO